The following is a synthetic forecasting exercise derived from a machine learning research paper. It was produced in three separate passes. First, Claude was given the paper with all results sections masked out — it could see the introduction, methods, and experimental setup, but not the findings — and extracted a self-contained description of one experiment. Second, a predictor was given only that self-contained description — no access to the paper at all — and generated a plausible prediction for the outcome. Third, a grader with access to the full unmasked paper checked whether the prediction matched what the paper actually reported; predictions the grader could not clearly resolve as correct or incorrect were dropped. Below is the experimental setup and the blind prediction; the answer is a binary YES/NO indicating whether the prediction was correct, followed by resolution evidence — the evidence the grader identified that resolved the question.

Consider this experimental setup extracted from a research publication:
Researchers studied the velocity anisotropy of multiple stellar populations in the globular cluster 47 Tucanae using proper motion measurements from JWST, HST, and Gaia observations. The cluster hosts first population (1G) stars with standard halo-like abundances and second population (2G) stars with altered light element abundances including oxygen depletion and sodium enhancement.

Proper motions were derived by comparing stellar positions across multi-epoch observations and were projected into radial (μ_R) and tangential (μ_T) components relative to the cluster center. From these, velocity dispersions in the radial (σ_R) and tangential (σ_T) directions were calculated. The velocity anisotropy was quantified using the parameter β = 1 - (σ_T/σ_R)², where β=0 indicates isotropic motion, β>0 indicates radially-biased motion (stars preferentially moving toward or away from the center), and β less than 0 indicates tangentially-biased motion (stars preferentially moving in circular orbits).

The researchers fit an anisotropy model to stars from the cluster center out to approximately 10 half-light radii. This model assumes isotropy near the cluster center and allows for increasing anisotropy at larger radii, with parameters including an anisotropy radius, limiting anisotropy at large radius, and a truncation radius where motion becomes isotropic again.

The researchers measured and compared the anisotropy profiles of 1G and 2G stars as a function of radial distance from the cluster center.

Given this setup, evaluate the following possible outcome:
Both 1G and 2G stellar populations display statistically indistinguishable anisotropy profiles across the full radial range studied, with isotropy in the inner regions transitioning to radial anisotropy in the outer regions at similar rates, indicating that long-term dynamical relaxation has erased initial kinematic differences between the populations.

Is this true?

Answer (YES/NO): NO